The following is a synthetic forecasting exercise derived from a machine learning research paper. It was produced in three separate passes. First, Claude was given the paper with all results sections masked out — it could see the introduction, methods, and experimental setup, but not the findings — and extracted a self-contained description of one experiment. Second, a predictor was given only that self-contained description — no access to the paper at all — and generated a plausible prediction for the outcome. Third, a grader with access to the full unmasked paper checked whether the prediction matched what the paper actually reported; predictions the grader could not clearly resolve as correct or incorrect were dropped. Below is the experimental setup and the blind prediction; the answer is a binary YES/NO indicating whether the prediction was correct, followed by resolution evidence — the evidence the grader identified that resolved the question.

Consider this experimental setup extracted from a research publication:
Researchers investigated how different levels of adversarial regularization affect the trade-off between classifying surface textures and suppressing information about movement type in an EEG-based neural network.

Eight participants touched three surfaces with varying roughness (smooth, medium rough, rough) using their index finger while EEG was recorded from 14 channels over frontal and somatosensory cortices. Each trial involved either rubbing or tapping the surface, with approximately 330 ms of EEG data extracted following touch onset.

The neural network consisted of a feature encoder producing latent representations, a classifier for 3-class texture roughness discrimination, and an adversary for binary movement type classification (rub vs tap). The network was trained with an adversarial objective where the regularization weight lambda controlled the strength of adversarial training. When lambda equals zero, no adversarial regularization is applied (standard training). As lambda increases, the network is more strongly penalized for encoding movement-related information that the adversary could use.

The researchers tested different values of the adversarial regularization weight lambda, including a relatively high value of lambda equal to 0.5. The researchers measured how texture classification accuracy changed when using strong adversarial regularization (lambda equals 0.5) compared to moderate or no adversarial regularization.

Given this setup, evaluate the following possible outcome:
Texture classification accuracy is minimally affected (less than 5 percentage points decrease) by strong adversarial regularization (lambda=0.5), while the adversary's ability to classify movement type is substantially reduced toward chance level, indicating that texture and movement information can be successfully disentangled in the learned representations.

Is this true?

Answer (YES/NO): NO